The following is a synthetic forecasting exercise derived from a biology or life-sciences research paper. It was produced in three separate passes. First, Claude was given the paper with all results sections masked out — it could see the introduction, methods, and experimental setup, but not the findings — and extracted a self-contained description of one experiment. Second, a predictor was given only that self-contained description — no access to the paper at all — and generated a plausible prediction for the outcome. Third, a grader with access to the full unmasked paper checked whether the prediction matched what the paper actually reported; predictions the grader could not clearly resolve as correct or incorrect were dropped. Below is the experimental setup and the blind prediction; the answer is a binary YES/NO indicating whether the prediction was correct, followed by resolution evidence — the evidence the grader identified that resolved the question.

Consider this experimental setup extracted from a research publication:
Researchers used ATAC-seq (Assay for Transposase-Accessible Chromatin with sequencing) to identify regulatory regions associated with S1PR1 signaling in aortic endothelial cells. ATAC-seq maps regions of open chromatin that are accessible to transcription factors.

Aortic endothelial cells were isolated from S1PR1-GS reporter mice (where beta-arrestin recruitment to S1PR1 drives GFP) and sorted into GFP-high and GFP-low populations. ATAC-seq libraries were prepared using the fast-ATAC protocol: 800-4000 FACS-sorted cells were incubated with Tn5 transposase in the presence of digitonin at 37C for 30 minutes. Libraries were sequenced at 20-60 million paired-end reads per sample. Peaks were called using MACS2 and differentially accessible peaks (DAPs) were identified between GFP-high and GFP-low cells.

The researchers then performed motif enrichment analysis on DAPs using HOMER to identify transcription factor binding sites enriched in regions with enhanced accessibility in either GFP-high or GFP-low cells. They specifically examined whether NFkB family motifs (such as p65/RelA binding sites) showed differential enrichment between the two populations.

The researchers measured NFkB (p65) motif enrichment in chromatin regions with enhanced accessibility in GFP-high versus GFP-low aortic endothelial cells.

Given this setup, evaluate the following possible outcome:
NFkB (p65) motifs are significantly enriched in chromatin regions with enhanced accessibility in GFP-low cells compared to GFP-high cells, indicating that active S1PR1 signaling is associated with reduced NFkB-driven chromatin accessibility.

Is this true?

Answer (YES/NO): NO